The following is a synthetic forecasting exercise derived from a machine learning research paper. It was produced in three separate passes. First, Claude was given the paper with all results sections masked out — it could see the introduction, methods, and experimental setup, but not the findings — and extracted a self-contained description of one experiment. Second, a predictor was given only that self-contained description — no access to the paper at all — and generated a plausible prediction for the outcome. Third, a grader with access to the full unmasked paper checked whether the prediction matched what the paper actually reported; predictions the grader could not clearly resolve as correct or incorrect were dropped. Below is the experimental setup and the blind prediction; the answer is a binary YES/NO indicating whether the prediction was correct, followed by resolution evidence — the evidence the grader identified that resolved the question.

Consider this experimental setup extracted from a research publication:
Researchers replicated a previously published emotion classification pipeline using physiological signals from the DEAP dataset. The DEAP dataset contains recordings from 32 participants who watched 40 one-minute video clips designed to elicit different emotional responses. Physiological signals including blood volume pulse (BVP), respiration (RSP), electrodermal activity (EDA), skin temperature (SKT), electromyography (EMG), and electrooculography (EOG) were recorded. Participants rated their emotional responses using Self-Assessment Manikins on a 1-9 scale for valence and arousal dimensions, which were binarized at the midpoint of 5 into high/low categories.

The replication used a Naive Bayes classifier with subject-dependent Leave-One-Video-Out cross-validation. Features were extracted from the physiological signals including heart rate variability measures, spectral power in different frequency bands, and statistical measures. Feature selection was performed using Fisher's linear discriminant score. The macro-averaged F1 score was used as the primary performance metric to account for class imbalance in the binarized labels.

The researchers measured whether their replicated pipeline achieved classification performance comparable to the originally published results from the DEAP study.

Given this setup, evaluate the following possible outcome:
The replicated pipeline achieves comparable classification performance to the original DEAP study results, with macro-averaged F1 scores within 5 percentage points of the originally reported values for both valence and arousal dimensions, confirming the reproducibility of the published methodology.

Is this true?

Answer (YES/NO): YES